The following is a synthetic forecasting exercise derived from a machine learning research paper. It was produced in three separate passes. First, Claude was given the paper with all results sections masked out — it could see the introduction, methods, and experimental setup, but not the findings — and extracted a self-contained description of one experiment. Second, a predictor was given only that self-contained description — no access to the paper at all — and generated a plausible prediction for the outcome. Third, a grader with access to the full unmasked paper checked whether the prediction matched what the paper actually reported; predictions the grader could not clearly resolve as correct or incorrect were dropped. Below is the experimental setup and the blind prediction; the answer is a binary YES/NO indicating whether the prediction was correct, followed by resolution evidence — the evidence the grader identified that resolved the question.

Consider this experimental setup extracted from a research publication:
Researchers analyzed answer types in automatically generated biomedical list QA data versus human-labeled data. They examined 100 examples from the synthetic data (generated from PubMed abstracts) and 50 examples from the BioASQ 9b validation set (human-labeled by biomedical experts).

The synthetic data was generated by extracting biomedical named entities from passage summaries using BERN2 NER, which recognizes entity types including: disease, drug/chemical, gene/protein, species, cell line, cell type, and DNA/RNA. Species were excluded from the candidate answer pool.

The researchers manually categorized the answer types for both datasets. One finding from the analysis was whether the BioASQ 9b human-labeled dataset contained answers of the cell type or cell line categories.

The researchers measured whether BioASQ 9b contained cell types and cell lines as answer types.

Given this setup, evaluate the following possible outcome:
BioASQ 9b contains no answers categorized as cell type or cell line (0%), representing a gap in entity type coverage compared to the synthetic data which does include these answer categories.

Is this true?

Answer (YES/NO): YES